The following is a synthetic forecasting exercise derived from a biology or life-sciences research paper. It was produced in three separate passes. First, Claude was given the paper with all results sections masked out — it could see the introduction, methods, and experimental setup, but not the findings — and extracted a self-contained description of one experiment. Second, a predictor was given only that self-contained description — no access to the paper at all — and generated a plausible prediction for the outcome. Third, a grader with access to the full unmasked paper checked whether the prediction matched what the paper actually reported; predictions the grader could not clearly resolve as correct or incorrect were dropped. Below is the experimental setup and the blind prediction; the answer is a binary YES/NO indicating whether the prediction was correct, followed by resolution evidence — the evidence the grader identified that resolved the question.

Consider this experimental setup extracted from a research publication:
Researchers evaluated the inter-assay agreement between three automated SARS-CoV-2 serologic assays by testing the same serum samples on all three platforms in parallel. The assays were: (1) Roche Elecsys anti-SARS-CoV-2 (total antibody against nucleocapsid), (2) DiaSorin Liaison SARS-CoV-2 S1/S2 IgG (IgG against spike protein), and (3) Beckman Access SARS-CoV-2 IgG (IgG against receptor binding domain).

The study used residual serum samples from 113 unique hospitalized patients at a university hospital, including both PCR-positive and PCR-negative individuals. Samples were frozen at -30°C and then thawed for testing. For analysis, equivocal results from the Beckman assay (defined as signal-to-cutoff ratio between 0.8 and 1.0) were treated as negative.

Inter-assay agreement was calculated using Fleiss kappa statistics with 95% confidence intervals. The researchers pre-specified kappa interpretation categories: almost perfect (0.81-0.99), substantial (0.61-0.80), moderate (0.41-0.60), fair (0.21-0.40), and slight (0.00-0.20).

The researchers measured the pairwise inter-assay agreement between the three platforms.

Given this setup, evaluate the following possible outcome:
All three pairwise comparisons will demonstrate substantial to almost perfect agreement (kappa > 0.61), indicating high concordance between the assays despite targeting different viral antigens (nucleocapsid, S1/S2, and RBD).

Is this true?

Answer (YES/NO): YES